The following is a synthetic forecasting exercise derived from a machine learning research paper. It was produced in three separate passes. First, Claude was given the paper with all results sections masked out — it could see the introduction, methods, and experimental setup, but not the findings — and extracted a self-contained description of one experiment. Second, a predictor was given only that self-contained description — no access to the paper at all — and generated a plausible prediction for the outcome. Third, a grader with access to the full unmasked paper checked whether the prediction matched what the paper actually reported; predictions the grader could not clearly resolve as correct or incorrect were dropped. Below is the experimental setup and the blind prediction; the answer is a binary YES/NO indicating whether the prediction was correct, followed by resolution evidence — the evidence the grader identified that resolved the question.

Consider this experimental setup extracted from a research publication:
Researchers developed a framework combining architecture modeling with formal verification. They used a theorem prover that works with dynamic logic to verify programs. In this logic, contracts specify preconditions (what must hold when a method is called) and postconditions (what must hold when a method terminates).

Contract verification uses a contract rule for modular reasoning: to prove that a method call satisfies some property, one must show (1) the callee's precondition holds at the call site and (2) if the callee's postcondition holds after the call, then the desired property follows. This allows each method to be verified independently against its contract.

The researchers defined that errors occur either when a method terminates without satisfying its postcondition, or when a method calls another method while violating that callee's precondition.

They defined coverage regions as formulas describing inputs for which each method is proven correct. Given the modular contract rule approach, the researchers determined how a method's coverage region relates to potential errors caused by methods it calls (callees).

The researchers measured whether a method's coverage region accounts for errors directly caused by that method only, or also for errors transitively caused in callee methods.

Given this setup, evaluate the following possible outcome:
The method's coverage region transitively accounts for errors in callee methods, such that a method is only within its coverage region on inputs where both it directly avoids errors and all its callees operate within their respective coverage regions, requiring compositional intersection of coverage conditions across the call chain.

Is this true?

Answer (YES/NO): NO